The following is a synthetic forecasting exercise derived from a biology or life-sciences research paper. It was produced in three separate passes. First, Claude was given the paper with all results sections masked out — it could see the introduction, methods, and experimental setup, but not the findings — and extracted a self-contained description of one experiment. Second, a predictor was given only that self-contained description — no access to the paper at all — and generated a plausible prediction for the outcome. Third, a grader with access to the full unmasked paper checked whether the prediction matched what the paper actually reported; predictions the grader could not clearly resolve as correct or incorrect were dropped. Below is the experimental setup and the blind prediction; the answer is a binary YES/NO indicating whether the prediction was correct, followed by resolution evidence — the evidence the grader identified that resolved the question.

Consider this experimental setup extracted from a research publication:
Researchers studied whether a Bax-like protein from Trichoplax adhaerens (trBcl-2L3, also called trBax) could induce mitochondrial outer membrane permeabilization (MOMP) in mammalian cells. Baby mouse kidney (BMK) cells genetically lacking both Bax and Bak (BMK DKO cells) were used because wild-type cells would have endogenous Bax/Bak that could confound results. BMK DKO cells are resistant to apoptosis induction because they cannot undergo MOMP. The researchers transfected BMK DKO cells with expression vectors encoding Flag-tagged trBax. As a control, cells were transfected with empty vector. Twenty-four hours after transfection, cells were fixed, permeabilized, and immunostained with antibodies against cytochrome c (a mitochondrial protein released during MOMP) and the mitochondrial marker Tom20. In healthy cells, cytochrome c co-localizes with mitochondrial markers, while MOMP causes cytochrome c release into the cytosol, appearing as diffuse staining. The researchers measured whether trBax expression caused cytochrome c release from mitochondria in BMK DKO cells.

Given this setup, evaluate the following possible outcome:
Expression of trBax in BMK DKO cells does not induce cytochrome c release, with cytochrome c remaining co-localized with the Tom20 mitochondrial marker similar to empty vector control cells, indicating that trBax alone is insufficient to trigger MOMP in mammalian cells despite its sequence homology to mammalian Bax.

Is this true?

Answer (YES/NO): NO